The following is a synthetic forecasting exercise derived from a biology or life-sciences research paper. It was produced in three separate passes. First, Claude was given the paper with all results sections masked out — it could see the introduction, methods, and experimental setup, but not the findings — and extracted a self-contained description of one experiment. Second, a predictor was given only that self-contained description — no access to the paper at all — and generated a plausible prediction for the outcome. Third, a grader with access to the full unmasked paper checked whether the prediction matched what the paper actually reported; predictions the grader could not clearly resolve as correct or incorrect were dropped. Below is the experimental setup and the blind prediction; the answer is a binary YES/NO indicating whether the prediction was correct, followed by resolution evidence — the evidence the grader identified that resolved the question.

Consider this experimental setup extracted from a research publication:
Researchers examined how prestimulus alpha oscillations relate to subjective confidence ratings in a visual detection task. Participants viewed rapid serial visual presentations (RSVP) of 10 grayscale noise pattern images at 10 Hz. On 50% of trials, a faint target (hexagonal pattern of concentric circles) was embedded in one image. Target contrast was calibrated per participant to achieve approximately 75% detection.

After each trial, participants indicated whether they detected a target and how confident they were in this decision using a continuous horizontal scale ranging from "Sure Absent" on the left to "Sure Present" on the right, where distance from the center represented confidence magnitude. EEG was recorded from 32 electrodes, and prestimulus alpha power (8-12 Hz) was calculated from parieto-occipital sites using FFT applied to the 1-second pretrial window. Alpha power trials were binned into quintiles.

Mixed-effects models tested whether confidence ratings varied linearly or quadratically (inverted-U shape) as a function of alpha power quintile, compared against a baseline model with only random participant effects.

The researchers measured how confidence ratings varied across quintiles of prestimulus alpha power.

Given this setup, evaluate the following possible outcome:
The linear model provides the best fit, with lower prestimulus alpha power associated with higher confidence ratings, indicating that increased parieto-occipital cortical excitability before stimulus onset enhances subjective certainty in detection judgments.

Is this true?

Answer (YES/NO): NO